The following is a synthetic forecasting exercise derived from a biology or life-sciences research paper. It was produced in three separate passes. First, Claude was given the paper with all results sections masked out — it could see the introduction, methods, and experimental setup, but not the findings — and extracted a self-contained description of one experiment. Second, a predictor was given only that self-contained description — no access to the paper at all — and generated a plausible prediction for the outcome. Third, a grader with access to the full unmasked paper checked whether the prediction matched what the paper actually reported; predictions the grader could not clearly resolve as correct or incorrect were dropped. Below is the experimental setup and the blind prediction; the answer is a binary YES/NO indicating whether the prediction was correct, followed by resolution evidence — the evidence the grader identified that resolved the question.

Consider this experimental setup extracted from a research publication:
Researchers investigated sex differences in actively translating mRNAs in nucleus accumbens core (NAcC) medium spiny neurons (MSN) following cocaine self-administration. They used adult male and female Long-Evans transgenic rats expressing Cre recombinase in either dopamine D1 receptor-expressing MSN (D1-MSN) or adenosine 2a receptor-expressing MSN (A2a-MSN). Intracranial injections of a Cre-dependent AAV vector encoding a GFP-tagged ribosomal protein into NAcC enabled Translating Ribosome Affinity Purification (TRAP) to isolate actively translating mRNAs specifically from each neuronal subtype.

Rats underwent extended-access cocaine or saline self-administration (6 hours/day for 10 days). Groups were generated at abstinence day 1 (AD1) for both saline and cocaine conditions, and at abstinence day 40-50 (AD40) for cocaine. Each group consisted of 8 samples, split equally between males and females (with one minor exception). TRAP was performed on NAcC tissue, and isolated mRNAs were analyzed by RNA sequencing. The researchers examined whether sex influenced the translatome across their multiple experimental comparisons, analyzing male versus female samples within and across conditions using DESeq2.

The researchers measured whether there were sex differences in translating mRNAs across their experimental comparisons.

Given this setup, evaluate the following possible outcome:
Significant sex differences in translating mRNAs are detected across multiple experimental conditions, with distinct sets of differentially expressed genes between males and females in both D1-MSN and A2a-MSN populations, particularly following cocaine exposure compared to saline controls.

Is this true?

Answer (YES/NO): NO